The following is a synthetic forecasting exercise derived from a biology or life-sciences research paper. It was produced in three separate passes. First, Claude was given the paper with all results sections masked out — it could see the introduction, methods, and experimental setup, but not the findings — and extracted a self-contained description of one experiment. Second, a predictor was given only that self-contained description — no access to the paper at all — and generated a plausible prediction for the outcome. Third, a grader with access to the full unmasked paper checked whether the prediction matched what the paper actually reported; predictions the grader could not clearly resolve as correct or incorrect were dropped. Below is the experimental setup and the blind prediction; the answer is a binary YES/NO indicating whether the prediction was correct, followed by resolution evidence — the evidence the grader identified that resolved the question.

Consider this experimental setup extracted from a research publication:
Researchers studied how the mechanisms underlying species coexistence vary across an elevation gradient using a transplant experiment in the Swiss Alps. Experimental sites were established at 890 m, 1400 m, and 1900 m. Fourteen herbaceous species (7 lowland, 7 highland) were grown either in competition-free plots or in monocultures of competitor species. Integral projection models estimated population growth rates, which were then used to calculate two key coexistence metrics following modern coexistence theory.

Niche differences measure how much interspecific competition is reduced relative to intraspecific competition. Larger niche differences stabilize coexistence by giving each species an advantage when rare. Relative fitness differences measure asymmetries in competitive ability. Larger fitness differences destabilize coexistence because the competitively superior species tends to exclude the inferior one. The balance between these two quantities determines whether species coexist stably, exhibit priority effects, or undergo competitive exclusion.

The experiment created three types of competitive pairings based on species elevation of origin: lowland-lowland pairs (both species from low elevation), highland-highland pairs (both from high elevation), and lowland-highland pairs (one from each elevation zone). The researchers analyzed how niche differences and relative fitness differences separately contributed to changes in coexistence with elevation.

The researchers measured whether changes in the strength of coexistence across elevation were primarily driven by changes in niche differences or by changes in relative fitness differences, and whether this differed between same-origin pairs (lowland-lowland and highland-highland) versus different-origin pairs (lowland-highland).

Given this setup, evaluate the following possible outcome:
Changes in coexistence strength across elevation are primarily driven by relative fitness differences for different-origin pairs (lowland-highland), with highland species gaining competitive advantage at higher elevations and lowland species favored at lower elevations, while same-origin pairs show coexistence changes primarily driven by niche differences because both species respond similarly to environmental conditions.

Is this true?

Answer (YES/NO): NO